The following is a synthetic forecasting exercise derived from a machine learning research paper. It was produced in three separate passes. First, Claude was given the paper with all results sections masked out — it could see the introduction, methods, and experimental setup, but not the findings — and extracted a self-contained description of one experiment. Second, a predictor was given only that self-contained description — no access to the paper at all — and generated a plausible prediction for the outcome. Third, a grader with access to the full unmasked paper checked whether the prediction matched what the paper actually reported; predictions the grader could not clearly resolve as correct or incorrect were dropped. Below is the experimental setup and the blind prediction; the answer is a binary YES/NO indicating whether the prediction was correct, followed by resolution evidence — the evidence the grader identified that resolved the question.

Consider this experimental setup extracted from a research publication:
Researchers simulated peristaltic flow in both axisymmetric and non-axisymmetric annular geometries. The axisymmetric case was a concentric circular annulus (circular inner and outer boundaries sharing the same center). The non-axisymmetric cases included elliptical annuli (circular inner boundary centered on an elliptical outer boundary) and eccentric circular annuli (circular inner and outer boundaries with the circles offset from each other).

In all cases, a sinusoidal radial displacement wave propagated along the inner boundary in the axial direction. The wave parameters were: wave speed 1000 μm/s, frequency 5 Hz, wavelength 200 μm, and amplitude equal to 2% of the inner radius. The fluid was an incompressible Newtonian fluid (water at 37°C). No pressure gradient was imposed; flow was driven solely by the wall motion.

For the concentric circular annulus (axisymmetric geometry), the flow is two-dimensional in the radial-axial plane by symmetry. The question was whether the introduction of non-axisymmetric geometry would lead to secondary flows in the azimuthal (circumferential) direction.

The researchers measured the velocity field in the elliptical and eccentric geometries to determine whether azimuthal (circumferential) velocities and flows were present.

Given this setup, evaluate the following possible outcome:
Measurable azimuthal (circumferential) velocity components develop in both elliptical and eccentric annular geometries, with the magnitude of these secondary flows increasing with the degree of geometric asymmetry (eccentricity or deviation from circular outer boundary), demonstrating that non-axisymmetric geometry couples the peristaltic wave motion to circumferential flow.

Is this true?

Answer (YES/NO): YES